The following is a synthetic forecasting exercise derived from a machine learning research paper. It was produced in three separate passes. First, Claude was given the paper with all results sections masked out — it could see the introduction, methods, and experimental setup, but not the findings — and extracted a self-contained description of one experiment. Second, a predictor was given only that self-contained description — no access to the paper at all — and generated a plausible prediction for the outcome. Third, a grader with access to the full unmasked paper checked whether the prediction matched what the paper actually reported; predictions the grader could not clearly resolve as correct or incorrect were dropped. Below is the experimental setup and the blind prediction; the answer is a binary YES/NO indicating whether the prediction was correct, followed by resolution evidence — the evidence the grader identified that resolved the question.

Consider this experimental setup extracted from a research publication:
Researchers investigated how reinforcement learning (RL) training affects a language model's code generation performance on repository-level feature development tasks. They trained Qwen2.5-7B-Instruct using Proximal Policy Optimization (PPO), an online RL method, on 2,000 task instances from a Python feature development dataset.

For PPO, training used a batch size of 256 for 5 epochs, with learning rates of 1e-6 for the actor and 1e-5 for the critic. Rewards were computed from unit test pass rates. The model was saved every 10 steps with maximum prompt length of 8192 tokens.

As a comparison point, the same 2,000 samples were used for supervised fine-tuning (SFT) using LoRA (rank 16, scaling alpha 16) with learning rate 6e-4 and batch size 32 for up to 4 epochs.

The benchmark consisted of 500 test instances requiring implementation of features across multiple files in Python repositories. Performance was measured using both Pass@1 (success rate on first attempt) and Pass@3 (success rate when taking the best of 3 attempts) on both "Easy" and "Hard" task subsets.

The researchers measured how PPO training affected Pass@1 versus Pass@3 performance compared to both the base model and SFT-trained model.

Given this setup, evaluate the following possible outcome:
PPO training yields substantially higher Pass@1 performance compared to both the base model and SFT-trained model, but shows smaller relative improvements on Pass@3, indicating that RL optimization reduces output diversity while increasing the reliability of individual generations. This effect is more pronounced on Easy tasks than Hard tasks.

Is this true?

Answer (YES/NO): NO